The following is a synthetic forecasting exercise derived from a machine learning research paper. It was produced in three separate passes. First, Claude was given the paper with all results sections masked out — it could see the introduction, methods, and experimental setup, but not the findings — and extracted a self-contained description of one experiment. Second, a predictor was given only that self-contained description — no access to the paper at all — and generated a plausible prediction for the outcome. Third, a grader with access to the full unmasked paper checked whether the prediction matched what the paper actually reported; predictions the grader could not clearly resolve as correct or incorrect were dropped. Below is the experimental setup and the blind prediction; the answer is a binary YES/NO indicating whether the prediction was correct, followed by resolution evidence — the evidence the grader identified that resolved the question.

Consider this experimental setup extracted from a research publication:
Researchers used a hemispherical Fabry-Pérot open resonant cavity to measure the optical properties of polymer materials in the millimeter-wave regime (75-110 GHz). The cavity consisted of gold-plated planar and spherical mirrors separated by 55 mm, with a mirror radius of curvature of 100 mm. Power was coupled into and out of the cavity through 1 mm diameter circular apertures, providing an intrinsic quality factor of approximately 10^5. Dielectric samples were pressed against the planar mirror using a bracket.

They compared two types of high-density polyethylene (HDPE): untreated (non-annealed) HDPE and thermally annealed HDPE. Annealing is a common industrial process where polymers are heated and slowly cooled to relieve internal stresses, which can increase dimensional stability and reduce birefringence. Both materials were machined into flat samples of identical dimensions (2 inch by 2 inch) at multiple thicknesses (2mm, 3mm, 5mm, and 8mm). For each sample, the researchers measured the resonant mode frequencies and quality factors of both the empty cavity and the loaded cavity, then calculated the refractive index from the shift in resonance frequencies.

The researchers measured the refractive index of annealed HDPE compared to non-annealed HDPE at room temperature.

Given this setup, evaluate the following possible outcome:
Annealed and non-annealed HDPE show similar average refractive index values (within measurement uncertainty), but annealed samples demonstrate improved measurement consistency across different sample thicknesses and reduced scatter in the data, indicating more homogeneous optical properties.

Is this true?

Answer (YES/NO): NO